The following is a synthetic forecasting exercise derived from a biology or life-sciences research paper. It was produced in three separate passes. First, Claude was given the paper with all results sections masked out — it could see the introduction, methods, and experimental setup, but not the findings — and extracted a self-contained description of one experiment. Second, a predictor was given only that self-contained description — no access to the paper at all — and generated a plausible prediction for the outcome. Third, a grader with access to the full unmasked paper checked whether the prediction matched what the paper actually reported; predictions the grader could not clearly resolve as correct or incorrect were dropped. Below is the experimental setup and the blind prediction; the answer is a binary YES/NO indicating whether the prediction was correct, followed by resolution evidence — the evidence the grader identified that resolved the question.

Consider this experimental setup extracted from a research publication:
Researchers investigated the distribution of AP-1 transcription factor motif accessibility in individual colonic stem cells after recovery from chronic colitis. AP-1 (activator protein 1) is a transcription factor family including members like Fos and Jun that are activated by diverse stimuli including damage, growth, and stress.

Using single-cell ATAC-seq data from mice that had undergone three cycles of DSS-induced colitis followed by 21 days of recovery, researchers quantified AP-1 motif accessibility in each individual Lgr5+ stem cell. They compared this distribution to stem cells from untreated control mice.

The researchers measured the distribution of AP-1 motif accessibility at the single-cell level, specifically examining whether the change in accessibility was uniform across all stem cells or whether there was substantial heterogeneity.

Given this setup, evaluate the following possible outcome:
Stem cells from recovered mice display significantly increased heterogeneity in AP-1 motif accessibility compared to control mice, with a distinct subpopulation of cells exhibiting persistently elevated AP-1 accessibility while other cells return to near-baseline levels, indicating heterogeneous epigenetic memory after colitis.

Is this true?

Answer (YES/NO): YES